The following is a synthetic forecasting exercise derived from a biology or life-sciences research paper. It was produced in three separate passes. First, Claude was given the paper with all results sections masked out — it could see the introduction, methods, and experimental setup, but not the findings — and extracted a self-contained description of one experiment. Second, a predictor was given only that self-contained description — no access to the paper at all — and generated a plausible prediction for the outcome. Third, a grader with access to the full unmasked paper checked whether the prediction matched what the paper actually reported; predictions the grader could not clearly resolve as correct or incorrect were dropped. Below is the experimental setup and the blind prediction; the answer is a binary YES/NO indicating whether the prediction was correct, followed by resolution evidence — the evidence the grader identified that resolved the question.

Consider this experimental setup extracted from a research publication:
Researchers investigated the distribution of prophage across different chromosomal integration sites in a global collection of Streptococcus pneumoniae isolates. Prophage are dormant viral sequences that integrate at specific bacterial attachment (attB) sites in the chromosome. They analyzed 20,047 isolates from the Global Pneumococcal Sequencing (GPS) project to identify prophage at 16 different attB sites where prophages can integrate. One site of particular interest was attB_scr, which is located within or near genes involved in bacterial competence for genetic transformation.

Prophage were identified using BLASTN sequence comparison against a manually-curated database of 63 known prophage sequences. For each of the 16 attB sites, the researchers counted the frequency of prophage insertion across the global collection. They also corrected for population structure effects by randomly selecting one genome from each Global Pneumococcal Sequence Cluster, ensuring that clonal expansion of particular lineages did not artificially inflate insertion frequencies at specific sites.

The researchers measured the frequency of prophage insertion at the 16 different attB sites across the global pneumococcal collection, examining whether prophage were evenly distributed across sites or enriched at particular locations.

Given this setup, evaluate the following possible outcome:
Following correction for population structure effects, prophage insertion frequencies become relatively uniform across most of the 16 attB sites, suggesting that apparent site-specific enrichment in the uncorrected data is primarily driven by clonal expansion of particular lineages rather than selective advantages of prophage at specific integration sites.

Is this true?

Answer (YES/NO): NO